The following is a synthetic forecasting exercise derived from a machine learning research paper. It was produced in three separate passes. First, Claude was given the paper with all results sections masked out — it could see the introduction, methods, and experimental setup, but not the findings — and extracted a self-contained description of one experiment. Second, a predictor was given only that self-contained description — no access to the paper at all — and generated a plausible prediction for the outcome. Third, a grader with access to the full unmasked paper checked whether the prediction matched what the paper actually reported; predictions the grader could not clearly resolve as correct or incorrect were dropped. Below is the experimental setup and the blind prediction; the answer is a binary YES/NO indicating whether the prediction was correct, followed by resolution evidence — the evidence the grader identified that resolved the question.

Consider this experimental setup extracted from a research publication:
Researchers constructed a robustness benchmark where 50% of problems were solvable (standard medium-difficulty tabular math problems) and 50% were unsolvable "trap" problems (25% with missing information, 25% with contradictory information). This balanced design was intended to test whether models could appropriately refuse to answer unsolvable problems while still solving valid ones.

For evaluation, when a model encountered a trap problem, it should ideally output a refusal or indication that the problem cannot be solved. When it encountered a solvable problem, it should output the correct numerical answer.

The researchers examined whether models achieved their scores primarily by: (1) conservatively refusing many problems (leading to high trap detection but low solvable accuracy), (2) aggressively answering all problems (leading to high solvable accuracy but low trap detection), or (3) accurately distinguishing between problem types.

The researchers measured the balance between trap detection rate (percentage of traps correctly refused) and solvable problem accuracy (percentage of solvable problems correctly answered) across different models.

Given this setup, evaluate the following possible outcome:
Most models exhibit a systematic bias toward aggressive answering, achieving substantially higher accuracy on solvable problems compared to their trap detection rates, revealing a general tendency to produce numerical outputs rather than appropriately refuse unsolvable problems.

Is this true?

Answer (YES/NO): NO